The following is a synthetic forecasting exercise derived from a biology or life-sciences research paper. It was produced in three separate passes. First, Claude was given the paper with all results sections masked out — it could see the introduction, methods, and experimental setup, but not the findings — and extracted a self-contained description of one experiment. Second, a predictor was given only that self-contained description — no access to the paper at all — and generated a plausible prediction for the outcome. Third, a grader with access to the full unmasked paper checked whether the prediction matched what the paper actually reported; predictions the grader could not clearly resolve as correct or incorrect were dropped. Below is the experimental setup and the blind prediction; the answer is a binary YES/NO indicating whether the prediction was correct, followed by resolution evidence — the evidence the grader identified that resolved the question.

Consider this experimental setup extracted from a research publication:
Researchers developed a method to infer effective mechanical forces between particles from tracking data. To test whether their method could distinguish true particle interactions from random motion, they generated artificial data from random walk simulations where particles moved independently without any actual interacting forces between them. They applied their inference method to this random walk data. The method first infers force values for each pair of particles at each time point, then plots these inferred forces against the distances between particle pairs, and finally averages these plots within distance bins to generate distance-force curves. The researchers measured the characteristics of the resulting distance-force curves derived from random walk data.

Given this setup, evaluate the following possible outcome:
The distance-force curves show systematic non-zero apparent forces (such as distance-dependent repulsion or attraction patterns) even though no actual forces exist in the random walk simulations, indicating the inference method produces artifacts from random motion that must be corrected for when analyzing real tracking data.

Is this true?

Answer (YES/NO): NO